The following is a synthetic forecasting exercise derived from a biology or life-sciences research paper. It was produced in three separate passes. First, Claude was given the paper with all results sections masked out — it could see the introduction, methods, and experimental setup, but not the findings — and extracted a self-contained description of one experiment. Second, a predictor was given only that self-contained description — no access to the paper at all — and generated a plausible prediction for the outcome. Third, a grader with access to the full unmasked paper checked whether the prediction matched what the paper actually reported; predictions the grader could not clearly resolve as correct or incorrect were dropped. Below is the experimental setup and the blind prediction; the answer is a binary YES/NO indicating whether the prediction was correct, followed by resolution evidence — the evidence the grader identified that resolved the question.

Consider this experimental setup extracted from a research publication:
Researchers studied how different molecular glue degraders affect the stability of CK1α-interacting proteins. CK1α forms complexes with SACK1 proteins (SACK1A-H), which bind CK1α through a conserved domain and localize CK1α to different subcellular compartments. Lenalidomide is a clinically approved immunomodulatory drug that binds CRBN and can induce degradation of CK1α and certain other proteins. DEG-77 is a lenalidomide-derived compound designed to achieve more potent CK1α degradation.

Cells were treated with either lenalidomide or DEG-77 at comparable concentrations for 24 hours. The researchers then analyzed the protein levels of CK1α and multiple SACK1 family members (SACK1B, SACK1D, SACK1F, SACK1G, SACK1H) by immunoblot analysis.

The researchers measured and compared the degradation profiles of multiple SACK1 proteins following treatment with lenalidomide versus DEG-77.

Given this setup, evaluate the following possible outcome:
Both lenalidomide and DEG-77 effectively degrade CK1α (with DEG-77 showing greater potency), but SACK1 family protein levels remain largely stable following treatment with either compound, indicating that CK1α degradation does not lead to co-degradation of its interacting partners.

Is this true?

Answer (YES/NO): NO